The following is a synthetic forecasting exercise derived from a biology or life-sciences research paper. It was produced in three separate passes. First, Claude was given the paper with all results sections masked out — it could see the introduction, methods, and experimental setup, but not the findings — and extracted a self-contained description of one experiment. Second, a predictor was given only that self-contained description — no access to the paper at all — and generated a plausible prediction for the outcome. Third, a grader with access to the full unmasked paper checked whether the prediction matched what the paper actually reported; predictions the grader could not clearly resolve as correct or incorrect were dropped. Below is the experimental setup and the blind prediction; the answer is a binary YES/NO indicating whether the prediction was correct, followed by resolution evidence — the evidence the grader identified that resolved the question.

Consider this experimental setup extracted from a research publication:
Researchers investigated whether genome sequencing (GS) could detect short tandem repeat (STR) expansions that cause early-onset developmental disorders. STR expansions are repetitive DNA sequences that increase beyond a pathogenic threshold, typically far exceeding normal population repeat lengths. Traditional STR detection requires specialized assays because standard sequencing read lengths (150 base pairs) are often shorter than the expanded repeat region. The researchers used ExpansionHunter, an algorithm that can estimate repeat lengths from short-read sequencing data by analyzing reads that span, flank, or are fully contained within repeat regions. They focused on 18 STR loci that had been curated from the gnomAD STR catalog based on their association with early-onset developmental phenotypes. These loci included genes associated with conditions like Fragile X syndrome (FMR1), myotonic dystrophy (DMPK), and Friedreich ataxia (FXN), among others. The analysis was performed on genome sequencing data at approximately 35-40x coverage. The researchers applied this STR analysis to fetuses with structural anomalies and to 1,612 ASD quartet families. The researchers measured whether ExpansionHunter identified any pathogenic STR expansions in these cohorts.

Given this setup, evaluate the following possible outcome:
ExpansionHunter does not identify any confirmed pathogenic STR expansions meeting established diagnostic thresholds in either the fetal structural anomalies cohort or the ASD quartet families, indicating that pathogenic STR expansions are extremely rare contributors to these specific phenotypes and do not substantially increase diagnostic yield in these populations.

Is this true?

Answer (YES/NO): YES